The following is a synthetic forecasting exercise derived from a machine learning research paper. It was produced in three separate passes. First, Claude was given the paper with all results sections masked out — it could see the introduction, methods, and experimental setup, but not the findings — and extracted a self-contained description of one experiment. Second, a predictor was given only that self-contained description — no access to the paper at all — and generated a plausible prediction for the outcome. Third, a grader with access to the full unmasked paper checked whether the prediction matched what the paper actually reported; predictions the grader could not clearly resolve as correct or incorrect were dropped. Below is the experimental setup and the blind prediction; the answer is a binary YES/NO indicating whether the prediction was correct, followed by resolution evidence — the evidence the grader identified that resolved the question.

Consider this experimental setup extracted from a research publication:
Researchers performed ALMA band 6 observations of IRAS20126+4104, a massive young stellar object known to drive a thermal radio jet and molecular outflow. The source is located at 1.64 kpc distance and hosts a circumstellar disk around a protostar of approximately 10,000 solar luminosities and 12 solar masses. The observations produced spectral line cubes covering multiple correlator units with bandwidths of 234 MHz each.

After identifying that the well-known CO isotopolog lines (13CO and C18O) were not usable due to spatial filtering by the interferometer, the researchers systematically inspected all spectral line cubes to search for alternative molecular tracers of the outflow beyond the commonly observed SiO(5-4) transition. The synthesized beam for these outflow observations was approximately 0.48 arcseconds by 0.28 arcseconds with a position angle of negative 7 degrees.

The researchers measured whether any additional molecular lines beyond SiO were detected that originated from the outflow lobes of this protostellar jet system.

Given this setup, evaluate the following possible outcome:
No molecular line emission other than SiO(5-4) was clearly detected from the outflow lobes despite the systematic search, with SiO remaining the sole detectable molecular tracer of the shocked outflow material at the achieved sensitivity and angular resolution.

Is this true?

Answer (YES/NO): NO